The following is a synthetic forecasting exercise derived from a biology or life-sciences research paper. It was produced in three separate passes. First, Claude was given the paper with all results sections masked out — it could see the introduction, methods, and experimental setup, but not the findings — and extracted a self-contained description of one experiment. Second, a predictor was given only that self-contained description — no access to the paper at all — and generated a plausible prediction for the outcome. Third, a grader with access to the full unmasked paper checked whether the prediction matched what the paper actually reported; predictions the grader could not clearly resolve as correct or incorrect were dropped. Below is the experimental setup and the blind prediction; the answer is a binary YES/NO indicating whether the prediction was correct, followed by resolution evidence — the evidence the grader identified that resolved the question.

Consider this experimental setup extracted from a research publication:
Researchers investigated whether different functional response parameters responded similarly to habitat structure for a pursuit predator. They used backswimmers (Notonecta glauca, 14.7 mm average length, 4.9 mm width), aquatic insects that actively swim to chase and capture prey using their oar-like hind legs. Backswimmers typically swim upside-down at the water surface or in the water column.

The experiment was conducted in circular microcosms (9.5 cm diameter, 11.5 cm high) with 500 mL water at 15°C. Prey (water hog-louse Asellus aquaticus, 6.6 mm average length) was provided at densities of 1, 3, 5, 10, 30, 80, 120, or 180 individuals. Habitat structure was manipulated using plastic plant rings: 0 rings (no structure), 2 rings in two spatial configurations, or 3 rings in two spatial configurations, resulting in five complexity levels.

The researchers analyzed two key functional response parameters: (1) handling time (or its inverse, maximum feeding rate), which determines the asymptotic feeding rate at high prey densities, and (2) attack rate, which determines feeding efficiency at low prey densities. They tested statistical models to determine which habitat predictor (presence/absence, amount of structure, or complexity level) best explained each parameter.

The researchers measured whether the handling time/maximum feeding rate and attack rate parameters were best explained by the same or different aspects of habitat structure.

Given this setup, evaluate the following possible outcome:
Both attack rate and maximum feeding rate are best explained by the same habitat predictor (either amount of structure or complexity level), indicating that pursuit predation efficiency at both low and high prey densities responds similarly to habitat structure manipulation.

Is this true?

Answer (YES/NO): NO